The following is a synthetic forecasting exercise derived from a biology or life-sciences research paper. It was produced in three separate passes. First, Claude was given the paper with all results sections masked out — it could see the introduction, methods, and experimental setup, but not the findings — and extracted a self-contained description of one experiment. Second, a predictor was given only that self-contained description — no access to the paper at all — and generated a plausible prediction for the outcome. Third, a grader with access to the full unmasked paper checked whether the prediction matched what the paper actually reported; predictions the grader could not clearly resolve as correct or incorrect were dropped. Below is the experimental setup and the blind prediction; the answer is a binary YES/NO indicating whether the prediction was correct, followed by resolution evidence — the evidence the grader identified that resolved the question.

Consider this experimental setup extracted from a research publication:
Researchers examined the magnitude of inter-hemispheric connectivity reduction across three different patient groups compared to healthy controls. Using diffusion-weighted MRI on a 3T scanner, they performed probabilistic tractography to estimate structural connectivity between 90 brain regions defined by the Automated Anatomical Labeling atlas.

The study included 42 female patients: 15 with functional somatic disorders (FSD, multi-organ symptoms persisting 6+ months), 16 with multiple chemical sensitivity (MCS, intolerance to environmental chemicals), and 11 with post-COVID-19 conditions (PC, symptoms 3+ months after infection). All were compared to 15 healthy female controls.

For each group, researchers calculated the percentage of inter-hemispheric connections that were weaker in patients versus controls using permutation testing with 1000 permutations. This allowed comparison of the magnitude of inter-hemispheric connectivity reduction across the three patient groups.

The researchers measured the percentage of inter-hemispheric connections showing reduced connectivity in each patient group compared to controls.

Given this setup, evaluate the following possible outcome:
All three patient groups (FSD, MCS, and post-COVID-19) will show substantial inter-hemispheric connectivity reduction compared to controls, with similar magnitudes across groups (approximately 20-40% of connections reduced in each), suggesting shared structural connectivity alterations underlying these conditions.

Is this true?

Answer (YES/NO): NO